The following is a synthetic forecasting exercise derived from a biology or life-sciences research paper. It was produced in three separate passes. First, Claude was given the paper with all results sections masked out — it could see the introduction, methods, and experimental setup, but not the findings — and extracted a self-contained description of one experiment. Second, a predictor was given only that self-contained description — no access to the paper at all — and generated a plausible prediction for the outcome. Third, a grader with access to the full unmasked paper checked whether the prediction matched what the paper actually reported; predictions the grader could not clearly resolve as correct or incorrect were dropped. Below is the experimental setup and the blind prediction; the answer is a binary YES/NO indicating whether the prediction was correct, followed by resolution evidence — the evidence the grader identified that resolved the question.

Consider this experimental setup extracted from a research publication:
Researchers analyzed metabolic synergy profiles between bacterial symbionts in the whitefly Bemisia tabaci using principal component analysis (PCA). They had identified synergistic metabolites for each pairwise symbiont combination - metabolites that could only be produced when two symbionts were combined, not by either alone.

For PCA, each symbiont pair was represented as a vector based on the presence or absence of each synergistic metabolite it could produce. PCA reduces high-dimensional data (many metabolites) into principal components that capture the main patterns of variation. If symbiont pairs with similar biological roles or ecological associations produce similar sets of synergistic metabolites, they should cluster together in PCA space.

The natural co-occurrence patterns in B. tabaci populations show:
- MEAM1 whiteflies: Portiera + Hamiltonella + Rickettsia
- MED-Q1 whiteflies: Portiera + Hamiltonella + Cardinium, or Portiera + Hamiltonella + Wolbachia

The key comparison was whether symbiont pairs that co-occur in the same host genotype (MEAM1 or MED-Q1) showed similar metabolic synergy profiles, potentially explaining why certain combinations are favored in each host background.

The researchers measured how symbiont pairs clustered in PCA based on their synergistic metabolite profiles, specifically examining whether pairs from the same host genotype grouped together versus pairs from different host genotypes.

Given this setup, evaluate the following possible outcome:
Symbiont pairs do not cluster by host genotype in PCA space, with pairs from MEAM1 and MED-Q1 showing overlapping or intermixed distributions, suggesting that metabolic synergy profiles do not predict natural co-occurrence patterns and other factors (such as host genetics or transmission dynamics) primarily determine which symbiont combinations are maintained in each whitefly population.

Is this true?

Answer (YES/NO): NO